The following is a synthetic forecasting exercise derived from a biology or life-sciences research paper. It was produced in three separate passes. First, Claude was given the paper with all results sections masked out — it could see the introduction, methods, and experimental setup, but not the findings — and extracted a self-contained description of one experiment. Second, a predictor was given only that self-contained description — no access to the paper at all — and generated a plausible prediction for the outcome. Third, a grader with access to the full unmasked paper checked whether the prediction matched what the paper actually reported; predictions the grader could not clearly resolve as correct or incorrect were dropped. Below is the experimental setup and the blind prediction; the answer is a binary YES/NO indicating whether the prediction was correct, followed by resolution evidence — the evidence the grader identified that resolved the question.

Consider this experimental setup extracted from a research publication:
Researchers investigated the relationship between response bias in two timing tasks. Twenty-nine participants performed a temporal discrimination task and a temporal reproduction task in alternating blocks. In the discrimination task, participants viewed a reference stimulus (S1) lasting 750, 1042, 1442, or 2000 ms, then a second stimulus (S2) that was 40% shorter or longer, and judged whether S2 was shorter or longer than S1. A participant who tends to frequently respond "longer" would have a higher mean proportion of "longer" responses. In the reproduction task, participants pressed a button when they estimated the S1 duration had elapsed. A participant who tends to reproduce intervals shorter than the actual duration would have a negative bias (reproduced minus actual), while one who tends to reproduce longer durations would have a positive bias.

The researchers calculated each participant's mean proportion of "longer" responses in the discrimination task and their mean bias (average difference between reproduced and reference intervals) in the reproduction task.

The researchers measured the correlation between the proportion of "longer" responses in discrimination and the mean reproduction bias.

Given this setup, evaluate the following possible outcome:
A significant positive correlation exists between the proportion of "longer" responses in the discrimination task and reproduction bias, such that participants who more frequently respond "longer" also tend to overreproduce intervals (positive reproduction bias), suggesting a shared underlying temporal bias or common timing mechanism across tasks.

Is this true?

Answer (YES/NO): NO